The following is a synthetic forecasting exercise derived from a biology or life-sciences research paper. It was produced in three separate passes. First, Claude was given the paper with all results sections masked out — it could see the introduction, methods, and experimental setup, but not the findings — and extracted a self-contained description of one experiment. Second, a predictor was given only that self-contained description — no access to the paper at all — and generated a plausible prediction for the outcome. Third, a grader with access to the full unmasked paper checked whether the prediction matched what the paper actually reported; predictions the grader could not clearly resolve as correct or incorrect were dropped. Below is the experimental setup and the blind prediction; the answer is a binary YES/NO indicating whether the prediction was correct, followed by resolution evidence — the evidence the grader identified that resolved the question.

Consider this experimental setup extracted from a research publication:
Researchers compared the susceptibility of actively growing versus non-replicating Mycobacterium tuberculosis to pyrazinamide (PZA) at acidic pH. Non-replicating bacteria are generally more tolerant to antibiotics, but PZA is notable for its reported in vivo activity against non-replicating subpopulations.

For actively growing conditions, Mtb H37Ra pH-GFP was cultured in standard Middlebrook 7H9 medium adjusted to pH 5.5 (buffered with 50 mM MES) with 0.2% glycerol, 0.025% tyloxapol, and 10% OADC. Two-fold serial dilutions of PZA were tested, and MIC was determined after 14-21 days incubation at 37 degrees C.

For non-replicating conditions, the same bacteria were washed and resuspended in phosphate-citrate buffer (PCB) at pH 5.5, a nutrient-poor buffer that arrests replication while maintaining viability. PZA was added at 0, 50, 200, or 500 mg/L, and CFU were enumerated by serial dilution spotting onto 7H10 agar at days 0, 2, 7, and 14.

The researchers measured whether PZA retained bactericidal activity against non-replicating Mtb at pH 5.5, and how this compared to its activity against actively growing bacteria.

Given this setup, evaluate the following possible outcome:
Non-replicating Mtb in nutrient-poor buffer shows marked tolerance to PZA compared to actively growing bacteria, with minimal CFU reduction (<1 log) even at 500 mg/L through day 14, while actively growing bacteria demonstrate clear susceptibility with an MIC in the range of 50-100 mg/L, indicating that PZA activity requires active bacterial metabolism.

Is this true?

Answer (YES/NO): NO